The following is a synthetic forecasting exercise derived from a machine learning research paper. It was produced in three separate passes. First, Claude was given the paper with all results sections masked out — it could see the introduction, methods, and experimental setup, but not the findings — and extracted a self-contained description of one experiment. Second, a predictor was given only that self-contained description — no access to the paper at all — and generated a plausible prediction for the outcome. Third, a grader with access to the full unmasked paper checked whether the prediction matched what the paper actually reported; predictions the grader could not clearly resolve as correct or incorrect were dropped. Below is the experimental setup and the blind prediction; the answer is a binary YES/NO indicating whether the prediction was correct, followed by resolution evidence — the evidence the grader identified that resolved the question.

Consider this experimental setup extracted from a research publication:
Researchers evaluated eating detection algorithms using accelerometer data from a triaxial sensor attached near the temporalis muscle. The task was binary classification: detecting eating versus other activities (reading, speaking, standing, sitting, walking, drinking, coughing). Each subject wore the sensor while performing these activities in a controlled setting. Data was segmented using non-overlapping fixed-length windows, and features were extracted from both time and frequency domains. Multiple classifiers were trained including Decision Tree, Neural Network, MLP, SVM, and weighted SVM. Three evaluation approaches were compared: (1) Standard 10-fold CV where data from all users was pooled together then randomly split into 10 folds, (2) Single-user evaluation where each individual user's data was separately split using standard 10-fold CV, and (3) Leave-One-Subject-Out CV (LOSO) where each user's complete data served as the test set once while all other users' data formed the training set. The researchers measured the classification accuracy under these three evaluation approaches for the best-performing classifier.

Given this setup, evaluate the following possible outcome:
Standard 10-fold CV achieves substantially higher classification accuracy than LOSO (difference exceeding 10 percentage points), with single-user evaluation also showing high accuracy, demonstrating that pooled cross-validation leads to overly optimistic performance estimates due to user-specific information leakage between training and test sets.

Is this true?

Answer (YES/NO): NO